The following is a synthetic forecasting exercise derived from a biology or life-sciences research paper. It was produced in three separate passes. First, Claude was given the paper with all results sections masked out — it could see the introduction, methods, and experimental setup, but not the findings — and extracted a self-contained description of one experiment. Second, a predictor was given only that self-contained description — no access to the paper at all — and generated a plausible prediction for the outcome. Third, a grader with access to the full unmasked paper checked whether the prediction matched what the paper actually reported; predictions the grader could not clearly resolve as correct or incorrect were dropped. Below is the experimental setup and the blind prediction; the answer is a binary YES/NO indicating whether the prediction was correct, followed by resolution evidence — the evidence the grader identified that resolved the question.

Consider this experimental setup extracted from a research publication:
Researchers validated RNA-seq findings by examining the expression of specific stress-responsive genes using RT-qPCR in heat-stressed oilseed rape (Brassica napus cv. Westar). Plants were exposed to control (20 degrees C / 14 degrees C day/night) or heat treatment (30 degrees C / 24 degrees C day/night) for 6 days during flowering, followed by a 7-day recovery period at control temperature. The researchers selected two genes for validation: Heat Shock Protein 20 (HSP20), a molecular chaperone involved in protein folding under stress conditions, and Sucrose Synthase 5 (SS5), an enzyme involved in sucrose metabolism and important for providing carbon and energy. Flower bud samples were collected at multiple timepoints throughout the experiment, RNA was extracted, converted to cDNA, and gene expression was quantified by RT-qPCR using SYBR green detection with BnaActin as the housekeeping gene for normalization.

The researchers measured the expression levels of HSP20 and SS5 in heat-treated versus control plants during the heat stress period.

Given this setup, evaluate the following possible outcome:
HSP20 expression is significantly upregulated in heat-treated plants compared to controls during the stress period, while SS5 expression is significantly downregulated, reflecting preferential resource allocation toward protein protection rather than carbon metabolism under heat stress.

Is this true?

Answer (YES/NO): YES